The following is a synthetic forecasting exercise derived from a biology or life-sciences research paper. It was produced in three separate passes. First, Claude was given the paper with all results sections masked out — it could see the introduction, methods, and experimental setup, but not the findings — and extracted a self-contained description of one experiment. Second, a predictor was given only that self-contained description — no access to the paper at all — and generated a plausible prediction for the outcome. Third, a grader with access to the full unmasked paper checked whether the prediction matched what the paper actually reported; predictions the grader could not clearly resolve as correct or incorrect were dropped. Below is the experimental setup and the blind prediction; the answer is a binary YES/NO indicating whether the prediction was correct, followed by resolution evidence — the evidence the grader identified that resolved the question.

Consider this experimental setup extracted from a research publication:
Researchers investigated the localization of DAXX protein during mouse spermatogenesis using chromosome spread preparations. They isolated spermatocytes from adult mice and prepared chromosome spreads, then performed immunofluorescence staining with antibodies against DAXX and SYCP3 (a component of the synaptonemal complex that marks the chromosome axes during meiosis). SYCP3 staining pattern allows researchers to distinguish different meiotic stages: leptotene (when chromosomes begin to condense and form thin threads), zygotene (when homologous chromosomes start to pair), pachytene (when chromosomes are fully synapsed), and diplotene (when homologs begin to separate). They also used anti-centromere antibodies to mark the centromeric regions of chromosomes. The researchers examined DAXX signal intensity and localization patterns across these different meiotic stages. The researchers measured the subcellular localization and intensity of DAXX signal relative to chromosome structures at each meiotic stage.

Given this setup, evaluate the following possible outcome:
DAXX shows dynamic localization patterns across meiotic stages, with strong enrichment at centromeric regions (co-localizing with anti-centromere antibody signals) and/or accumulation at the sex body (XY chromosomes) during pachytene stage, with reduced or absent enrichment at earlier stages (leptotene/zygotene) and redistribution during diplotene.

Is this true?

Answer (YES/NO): YES